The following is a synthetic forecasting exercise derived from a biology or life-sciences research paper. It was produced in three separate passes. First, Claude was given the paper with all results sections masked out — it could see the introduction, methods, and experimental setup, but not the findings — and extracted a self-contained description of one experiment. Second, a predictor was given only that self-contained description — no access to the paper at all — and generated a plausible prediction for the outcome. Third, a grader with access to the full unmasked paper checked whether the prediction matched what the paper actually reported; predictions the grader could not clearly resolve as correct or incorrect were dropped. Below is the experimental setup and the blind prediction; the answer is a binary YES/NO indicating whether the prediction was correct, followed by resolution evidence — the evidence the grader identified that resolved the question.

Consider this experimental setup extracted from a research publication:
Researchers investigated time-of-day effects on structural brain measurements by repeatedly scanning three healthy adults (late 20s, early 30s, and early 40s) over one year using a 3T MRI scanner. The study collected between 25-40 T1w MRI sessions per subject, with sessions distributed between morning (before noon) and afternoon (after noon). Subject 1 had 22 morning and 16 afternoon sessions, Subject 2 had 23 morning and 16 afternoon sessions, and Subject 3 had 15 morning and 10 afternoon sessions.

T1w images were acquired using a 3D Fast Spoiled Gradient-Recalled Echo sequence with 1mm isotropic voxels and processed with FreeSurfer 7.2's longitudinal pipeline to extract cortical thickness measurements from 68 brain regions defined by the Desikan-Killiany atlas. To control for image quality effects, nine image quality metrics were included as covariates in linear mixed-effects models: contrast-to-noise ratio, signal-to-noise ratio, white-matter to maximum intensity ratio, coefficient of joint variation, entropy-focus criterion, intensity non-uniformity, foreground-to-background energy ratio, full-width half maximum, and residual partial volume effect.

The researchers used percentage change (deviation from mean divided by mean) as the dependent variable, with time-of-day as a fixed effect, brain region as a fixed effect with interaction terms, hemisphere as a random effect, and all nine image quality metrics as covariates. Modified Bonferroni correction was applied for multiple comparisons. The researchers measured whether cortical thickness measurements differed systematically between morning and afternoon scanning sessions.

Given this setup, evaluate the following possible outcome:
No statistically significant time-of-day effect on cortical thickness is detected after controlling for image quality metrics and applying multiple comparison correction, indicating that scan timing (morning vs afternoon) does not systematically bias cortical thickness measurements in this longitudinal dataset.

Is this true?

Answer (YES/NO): YES